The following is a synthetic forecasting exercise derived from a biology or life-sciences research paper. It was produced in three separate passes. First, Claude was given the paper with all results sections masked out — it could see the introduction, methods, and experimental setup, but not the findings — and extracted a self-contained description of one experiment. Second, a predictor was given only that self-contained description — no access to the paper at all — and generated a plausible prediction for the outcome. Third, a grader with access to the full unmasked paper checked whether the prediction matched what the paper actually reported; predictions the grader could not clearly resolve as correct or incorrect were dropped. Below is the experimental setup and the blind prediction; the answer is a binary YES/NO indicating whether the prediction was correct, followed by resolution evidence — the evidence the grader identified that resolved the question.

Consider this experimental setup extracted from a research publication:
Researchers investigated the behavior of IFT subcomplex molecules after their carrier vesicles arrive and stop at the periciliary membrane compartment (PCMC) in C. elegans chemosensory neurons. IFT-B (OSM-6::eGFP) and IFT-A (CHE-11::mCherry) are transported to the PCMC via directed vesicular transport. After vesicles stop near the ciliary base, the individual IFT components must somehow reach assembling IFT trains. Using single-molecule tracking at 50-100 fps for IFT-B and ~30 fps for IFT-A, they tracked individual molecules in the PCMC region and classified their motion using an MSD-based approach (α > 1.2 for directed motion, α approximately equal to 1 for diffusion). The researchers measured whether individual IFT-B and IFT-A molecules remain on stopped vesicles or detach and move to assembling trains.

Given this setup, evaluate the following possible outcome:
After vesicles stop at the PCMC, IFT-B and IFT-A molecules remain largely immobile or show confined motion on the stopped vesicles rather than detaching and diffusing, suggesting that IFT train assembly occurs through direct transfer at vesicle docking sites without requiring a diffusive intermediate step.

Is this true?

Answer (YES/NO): NO